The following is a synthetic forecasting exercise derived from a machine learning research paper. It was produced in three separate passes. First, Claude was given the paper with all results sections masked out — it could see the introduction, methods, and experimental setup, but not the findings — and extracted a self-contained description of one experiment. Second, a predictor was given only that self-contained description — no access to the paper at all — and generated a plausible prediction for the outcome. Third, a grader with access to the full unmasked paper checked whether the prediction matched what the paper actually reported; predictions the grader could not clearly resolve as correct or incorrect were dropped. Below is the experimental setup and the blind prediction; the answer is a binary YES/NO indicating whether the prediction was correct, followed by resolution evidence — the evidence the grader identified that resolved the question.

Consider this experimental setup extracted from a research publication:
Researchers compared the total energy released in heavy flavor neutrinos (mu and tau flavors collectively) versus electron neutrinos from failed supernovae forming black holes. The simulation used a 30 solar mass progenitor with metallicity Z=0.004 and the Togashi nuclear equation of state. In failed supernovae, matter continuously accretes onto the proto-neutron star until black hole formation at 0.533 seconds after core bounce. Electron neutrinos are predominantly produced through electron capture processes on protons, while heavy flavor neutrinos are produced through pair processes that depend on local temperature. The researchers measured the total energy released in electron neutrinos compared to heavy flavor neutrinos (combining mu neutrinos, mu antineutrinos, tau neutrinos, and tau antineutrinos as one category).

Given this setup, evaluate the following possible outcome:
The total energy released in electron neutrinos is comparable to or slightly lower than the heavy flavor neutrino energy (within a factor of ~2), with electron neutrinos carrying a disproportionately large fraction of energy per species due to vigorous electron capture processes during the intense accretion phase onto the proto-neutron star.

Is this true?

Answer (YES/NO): YES